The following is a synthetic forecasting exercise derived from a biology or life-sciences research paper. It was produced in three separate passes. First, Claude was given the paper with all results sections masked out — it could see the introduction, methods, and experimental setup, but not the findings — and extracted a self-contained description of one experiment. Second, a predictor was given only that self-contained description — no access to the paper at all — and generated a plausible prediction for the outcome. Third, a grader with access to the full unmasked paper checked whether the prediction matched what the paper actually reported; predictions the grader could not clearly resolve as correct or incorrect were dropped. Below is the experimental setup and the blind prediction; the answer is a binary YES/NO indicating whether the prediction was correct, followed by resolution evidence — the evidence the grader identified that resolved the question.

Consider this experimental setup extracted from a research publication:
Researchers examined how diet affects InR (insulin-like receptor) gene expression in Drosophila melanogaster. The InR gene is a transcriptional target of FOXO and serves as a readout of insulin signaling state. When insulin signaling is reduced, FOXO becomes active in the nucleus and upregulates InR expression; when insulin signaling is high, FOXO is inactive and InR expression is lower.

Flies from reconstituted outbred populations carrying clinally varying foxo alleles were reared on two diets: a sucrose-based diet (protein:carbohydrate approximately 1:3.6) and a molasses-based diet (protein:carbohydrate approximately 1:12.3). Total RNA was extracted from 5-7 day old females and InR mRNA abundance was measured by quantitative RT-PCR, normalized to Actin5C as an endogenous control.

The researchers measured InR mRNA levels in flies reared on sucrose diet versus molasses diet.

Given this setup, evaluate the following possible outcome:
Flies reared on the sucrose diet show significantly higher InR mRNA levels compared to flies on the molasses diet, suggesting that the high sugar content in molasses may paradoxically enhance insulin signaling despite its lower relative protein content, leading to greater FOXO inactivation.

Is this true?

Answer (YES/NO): NO